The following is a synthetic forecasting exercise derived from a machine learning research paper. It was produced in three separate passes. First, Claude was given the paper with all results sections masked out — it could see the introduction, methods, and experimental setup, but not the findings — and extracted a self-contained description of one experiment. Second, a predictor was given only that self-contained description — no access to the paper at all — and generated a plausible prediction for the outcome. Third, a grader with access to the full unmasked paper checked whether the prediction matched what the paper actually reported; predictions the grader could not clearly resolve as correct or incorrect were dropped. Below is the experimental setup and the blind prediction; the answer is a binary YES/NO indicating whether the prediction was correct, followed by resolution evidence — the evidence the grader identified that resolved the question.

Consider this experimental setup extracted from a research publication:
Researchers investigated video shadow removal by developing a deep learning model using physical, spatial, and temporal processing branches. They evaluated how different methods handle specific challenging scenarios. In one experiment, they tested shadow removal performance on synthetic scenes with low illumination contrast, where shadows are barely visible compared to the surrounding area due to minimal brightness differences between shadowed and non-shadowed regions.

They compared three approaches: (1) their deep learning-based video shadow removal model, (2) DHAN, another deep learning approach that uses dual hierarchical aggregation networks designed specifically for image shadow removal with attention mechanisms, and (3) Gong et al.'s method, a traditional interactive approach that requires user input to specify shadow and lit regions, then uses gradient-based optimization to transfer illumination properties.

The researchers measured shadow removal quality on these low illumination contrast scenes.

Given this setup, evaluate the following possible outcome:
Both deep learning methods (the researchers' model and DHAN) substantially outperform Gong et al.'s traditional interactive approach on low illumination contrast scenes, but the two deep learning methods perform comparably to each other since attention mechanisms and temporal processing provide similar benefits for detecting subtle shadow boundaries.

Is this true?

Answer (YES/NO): NO